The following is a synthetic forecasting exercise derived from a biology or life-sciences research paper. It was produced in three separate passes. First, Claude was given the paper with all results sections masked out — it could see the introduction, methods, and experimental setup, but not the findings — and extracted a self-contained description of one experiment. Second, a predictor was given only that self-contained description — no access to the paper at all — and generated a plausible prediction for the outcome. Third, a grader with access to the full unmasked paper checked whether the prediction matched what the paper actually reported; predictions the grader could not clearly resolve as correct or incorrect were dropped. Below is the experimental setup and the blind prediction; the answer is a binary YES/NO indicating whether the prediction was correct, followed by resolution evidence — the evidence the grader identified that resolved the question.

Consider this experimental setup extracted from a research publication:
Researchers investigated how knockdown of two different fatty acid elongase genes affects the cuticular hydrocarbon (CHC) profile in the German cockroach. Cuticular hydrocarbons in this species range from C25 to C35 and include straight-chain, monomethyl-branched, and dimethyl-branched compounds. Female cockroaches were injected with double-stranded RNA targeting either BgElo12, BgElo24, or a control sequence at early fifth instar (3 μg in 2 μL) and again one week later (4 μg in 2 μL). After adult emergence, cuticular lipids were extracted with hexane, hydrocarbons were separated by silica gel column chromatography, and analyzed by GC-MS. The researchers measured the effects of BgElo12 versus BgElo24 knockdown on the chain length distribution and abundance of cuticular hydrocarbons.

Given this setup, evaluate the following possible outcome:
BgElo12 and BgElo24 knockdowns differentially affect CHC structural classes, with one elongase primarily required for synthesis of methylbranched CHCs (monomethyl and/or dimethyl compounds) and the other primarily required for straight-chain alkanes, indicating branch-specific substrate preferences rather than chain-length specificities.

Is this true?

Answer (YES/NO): NO